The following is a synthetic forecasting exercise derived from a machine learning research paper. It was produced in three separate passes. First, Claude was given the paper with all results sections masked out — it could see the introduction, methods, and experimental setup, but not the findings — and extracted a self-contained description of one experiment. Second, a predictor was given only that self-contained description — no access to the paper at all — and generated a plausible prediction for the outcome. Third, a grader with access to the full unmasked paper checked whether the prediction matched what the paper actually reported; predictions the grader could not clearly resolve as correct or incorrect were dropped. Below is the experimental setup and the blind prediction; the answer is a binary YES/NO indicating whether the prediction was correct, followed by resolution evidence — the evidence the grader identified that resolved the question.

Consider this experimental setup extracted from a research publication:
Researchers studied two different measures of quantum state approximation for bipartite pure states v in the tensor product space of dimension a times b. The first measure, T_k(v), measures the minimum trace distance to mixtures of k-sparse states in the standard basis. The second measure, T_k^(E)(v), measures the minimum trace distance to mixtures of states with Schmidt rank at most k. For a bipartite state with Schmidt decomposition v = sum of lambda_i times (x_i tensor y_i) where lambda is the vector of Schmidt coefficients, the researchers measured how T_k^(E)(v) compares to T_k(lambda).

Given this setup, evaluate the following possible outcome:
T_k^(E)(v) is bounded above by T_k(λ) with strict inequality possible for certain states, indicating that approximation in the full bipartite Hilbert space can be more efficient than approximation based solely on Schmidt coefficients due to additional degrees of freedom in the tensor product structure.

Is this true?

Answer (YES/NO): NO